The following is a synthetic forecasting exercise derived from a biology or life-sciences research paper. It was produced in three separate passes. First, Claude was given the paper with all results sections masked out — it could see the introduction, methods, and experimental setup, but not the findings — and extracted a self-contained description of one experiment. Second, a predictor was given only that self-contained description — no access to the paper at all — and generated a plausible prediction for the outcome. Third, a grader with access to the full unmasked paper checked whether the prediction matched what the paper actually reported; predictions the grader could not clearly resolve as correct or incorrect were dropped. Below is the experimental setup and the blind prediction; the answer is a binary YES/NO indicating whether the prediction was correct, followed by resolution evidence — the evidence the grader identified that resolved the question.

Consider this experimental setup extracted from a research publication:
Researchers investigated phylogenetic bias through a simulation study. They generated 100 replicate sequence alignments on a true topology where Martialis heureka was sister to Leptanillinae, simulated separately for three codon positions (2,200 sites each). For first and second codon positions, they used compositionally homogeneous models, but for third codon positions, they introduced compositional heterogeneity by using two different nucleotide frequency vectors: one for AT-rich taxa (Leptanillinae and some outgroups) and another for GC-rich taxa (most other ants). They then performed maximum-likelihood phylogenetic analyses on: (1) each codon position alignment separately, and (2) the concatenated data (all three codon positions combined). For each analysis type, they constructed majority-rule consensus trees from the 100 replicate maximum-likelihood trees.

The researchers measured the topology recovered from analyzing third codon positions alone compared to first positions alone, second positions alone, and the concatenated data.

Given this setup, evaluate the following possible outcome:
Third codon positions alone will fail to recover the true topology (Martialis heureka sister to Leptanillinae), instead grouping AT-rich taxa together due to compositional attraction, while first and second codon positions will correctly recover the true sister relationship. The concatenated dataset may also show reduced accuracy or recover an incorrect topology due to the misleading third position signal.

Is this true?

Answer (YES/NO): NO